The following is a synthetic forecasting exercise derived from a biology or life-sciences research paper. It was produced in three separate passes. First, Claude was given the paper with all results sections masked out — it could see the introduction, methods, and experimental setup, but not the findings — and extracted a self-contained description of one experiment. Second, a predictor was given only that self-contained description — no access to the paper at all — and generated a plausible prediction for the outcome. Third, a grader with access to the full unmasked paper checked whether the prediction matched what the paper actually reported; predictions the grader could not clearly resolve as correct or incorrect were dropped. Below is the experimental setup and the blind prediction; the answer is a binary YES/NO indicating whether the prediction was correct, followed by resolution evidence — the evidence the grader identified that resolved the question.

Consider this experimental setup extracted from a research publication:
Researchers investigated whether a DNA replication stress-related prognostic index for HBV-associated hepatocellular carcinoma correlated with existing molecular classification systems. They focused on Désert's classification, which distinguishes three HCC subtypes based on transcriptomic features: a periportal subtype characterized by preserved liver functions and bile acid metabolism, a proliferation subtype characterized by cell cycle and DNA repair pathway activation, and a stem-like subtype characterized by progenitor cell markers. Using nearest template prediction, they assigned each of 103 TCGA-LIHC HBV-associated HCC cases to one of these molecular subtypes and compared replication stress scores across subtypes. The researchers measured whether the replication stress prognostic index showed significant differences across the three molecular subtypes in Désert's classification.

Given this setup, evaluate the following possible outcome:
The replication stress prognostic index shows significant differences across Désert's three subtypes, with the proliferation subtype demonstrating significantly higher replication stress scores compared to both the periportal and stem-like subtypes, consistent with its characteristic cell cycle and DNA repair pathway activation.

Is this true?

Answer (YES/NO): NO